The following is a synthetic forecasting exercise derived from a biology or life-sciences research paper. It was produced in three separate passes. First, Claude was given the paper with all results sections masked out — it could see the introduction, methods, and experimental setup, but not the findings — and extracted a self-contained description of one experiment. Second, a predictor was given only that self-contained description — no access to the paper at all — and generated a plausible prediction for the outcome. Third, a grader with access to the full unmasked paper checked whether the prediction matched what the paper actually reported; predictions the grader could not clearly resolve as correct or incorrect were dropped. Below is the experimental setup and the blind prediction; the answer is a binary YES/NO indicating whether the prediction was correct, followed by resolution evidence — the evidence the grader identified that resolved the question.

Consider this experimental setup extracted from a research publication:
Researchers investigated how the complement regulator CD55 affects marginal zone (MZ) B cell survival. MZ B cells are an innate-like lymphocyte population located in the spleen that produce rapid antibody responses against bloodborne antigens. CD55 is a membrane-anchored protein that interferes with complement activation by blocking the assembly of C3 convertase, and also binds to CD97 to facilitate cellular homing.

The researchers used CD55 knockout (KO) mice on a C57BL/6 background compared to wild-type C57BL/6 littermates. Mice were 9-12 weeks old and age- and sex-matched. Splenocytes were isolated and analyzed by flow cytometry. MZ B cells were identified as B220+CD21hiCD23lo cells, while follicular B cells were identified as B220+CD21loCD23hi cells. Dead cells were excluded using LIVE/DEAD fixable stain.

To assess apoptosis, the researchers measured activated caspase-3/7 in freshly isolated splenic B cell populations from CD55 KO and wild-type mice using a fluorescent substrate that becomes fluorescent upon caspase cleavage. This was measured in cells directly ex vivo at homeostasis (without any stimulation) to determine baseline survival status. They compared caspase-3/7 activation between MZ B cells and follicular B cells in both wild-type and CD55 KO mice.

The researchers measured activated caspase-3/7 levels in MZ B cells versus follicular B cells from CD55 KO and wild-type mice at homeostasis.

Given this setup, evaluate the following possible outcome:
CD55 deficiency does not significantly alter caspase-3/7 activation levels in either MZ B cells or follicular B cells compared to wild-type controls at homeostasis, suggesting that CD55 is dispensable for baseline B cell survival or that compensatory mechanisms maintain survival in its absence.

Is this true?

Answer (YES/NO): NO